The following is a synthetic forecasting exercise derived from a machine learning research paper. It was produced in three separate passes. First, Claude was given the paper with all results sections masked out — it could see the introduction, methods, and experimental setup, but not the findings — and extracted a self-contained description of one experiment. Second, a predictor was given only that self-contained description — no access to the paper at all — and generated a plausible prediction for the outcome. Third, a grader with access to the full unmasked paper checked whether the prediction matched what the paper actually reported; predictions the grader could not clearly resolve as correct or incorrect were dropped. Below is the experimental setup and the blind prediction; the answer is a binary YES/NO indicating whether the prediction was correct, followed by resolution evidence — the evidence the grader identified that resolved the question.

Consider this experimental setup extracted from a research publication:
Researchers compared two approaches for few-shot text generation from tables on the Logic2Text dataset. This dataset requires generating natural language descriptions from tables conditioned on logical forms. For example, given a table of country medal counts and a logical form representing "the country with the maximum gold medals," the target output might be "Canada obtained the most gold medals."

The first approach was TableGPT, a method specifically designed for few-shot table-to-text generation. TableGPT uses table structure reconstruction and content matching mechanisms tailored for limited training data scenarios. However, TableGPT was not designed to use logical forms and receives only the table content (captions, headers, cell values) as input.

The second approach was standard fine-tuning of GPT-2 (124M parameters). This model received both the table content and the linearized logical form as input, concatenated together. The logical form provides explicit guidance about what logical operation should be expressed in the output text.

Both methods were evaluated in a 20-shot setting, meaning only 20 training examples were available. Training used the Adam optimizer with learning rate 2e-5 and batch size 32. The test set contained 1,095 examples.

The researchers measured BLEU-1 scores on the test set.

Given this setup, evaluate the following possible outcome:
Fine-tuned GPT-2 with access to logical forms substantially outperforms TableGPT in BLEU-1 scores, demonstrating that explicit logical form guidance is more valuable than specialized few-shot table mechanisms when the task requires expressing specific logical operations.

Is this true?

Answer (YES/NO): YES